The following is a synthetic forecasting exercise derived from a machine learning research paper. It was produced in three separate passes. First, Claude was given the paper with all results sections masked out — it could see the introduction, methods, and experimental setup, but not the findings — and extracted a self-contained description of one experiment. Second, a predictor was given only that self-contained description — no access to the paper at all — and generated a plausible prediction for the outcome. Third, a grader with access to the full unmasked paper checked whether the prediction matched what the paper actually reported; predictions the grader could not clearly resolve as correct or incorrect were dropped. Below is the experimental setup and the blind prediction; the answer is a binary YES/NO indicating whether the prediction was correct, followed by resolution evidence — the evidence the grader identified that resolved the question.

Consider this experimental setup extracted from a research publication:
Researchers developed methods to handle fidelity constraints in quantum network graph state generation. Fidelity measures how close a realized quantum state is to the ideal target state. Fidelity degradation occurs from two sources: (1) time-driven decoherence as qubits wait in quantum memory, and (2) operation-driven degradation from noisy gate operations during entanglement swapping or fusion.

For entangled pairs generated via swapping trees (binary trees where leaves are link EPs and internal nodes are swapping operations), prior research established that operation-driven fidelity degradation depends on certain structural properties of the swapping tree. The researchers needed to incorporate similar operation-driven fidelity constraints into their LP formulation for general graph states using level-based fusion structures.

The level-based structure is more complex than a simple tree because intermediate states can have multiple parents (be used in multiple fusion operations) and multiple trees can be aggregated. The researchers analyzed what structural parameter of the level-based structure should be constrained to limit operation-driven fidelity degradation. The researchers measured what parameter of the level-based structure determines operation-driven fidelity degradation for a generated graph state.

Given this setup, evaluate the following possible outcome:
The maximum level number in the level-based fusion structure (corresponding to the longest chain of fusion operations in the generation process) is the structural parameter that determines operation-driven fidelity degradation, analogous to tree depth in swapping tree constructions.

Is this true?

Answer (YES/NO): NO